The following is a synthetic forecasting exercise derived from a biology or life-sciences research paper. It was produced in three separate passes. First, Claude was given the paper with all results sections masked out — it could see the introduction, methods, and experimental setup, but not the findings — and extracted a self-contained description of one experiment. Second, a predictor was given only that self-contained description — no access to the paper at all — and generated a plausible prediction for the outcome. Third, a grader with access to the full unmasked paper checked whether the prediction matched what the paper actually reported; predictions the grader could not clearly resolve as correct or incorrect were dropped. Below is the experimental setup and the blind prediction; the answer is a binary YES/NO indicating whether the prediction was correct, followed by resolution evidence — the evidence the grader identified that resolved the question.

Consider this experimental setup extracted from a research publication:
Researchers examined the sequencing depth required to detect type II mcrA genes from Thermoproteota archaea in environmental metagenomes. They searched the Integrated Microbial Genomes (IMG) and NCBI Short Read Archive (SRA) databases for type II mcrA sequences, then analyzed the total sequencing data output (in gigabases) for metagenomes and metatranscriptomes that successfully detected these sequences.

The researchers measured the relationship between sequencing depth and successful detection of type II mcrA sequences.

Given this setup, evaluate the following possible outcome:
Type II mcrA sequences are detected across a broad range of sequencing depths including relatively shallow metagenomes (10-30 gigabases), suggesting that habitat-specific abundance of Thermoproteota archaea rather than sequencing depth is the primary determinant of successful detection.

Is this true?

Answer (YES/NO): NO